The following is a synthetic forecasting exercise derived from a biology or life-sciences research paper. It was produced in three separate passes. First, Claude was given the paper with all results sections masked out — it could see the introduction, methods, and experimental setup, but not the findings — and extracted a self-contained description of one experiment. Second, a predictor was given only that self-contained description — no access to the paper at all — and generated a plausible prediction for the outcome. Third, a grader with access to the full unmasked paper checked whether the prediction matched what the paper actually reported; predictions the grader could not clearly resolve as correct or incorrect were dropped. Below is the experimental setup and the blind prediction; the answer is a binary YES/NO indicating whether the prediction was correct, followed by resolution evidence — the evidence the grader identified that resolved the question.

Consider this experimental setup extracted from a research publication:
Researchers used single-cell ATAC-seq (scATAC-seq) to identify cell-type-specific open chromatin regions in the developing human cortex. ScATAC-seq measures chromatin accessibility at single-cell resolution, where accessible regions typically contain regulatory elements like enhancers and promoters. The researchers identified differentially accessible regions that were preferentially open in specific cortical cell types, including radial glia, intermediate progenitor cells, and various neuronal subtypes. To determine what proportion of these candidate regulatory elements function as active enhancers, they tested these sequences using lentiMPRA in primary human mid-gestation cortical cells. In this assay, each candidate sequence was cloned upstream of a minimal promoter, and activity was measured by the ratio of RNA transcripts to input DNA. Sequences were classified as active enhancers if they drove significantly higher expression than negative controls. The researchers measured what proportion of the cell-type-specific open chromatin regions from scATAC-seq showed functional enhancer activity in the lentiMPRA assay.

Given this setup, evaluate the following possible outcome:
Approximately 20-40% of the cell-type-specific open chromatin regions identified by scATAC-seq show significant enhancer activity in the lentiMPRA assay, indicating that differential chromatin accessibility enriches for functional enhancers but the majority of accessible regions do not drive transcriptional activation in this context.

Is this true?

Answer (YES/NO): NO